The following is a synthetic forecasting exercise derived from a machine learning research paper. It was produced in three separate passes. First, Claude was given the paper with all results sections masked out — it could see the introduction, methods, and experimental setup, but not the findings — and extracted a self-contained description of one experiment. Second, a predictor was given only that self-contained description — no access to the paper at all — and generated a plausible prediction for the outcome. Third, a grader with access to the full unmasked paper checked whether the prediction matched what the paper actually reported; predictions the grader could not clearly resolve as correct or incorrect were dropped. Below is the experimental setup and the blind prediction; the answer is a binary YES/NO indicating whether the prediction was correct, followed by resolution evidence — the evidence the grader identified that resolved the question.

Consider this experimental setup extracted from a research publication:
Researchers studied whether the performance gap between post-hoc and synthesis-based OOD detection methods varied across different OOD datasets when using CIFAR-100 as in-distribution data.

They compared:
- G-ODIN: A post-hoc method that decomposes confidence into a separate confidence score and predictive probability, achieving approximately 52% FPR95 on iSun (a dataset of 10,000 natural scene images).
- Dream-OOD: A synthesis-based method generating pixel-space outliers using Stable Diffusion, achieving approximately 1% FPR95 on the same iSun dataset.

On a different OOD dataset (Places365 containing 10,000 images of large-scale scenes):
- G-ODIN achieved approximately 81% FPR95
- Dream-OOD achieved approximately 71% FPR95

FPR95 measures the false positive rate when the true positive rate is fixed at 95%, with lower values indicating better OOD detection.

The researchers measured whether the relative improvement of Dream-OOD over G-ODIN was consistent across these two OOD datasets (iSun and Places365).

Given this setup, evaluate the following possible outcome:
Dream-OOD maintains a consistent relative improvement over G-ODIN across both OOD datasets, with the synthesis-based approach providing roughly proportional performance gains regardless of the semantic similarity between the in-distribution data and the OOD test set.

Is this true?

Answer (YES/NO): NO